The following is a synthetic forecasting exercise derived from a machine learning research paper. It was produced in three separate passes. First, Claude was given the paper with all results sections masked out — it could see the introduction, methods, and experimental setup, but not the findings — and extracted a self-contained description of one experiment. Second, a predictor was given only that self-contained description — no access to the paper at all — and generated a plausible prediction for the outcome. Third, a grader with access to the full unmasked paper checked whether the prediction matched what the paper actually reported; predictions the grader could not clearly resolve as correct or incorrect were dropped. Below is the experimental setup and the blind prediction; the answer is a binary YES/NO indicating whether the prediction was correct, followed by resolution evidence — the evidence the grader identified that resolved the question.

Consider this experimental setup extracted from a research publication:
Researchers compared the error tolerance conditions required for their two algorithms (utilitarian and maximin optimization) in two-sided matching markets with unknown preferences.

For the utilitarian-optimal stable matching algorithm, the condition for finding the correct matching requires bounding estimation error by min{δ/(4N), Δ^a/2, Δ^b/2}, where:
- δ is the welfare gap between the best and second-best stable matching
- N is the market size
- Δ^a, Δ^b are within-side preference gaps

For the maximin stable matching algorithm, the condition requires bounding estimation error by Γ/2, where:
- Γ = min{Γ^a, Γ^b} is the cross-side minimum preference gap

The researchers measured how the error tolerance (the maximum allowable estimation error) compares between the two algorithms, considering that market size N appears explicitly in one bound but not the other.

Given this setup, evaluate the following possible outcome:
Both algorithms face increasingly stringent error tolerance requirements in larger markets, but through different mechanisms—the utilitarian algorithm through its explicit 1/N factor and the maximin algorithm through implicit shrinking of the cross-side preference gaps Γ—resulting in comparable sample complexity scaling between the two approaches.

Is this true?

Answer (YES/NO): NO